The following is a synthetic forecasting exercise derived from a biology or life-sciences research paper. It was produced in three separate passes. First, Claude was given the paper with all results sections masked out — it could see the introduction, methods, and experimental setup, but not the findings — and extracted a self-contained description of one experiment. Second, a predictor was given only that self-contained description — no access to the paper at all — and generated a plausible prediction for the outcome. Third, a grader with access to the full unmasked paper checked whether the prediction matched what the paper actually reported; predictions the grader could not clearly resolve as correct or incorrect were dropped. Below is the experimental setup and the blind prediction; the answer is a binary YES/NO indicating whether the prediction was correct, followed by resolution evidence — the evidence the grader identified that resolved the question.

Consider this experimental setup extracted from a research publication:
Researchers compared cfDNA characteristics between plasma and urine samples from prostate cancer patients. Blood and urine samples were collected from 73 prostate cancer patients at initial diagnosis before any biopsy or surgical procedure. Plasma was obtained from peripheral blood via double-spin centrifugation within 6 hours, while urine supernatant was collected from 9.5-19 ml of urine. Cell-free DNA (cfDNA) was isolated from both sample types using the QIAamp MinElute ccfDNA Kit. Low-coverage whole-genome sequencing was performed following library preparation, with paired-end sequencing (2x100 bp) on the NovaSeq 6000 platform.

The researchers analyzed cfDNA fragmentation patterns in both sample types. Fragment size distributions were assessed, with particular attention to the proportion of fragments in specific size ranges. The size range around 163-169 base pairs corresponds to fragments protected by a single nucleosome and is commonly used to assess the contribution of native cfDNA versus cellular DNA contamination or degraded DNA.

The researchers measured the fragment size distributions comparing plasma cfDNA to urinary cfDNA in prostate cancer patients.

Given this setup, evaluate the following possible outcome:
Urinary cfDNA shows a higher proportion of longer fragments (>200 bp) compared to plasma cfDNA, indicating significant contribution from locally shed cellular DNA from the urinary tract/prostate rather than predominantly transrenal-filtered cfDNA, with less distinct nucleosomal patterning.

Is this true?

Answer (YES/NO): YES